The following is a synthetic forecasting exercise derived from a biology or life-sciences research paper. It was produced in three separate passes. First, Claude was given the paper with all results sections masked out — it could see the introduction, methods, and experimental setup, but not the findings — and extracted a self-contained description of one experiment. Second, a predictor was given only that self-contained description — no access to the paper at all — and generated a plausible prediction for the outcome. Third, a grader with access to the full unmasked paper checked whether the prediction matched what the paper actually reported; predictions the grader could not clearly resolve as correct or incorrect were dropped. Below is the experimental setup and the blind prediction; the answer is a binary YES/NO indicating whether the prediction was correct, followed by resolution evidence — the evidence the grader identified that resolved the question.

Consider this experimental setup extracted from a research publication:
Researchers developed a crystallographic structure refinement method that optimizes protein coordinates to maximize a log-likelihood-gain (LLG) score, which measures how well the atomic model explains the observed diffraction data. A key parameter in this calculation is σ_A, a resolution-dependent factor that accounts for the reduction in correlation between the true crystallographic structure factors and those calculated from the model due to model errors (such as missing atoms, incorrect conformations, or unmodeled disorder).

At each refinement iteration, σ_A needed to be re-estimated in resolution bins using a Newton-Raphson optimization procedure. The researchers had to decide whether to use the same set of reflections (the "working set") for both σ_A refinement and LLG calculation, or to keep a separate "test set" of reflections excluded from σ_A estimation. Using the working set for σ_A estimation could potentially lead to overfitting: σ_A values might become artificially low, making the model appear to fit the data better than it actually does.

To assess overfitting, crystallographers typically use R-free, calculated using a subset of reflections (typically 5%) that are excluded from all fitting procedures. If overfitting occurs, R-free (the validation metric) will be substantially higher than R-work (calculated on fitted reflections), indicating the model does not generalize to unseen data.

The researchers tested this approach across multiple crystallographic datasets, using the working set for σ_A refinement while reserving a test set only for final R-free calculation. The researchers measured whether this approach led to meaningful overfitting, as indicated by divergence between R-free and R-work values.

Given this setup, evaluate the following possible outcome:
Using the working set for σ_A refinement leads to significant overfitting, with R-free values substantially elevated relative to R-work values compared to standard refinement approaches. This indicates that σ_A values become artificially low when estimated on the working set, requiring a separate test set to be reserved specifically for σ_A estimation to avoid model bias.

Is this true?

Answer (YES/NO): NO